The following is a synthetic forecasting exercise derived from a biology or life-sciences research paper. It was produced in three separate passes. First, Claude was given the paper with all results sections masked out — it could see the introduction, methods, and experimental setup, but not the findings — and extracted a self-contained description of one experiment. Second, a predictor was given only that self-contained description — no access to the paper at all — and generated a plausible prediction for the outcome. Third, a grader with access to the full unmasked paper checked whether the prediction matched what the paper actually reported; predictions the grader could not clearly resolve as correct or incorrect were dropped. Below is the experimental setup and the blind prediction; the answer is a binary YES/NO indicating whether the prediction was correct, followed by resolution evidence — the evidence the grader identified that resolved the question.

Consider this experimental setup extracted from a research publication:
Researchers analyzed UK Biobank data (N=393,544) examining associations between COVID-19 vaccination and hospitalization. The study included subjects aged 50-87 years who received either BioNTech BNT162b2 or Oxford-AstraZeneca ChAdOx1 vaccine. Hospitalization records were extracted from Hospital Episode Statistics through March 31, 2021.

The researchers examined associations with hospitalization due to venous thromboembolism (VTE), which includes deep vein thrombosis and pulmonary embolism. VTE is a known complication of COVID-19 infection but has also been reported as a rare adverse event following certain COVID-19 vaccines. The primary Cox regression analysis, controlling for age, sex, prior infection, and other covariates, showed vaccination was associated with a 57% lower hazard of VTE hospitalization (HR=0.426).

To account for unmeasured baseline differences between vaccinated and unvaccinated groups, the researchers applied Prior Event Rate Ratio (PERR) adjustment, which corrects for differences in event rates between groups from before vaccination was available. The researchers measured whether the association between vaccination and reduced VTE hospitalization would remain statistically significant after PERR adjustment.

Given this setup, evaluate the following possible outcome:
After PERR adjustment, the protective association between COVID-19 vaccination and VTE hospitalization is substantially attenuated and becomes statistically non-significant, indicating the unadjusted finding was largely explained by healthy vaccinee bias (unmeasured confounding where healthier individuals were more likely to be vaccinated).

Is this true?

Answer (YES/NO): YES